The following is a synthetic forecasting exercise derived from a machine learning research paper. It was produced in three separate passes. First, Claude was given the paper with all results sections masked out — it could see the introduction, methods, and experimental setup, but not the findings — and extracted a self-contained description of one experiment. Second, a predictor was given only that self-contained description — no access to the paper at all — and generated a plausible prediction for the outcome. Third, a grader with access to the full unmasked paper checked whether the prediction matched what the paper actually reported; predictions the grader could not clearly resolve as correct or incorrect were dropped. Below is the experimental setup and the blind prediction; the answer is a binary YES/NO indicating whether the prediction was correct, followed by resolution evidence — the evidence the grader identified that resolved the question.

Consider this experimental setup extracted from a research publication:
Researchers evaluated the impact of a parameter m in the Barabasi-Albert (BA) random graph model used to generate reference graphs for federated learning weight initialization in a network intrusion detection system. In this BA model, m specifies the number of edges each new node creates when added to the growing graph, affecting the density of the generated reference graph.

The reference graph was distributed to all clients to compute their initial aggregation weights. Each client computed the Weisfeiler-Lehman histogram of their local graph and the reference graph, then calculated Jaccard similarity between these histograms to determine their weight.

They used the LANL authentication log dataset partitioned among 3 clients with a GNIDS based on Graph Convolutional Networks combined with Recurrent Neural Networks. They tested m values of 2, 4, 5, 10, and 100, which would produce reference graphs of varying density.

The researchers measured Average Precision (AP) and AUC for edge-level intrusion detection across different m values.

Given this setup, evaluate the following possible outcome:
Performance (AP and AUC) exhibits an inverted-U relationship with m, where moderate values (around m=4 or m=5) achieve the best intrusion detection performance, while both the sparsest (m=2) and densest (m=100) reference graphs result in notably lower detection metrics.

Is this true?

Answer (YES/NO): NO